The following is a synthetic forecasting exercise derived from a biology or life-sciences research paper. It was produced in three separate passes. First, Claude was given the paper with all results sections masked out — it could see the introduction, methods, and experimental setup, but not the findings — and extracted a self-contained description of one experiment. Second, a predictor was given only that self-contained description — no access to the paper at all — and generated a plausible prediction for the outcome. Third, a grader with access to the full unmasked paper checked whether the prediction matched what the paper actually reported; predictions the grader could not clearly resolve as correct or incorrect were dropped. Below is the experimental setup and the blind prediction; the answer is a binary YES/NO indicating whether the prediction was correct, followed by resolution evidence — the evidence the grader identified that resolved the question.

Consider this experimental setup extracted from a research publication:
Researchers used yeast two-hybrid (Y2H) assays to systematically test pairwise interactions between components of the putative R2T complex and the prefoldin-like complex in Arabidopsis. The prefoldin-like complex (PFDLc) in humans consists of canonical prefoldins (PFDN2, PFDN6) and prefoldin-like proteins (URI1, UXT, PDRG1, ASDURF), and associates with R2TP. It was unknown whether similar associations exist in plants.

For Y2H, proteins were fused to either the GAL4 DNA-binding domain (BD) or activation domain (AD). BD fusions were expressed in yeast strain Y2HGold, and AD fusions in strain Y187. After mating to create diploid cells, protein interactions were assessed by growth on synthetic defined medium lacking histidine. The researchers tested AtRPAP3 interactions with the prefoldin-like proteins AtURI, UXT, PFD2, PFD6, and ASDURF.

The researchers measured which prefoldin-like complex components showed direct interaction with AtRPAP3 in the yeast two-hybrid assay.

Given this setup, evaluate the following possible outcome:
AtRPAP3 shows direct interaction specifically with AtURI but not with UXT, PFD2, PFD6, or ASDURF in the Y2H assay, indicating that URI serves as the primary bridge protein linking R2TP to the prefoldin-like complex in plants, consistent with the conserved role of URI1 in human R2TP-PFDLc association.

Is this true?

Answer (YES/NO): NO